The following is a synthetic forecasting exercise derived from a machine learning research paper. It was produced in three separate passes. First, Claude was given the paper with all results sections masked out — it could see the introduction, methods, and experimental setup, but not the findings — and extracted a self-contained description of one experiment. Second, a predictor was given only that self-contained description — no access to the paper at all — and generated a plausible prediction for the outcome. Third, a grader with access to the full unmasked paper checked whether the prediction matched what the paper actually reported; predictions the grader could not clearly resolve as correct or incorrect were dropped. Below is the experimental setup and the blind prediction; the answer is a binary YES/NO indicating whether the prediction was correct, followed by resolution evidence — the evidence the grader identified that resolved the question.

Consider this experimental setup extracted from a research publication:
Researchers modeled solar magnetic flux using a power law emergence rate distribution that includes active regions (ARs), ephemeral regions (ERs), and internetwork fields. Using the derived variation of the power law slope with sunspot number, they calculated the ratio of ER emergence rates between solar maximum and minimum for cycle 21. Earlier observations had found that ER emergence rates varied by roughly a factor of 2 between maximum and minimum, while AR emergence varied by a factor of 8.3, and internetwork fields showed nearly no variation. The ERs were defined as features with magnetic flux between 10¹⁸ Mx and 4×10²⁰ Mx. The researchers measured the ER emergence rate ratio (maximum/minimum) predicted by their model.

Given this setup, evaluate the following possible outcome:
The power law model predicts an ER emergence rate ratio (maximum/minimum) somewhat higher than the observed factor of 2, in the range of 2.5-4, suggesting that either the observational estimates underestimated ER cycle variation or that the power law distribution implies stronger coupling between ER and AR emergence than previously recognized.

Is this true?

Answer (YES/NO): NO